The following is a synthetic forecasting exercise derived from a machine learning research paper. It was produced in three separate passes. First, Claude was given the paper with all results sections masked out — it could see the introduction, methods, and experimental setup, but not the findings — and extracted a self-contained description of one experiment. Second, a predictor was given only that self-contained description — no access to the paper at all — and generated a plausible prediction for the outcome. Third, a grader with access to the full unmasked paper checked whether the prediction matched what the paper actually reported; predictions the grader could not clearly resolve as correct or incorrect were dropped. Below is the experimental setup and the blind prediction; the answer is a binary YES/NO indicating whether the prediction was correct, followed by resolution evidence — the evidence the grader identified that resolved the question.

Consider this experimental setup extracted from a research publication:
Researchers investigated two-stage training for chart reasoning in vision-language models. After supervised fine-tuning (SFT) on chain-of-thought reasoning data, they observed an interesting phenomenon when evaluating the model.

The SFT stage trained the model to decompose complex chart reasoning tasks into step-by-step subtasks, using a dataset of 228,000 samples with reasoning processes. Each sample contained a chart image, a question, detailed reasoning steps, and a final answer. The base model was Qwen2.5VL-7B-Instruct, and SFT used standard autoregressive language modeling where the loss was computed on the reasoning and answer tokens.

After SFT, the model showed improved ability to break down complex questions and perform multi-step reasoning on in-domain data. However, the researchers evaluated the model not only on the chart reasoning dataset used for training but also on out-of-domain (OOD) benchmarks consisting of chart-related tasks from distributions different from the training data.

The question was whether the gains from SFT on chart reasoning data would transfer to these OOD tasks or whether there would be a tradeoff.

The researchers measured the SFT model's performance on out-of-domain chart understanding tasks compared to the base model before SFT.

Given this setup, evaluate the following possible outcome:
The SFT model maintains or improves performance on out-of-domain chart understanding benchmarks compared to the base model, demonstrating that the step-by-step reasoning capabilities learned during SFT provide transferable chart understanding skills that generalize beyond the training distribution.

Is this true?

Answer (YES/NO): NO